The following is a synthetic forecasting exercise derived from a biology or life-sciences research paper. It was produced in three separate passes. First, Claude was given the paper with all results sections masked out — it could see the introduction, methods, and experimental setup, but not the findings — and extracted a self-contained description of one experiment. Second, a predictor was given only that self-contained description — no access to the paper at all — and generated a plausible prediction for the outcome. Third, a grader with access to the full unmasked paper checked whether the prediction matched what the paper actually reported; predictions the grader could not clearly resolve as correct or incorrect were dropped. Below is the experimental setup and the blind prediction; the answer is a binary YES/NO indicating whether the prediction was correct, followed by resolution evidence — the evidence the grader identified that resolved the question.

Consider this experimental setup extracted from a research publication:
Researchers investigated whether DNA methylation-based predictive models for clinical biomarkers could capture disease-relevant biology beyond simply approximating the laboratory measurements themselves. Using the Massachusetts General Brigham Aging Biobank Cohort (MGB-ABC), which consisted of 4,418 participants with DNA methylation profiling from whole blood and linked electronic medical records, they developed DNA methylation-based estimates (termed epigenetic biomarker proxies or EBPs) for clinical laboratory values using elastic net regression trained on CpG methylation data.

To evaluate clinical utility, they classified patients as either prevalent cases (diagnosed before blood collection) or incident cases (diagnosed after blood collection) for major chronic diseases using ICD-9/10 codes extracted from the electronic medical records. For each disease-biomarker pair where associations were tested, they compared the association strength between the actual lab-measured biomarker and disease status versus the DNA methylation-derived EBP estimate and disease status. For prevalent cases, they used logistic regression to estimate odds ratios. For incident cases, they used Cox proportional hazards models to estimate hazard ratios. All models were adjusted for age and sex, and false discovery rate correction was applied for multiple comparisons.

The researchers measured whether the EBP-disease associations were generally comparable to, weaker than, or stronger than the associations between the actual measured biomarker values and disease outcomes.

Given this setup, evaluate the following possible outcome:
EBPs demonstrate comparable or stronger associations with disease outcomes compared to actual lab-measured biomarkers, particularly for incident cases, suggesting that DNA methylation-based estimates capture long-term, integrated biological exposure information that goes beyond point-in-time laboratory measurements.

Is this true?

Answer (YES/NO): YES